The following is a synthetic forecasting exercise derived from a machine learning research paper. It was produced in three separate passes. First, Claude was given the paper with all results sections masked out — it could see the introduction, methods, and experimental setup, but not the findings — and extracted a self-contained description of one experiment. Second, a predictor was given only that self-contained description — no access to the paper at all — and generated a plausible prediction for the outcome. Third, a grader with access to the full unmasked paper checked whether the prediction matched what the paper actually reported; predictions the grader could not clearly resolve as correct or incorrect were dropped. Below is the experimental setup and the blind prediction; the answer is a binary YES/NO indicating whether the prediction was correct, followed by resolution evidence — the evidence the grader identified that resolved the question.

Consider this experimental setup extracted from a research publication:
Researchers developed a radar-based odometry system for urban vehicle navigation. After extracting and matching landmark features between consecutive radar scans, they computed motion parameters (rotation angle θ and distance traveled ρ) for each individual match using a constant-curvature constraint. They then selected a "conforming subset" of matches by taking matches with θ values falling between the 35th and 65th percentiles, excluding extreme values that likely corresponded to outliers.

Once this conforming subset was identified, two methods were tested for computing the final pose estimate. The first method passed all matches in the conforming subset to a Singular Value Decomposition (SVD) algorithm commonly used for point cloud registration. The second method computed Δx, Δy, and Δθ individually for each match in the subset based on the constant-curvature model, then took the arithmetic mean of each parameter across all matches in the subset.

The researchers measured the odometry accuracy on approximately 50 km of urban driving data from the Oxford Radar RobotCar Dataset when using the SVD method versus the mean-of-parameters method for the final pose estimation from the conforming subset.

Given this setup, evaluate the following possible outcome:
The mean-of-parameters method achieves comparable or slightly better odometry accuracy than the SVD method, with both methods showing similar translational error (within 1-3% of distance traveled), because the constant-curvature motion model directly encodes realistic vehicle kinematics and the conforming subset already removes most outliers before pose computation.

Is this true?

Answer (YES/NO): YES